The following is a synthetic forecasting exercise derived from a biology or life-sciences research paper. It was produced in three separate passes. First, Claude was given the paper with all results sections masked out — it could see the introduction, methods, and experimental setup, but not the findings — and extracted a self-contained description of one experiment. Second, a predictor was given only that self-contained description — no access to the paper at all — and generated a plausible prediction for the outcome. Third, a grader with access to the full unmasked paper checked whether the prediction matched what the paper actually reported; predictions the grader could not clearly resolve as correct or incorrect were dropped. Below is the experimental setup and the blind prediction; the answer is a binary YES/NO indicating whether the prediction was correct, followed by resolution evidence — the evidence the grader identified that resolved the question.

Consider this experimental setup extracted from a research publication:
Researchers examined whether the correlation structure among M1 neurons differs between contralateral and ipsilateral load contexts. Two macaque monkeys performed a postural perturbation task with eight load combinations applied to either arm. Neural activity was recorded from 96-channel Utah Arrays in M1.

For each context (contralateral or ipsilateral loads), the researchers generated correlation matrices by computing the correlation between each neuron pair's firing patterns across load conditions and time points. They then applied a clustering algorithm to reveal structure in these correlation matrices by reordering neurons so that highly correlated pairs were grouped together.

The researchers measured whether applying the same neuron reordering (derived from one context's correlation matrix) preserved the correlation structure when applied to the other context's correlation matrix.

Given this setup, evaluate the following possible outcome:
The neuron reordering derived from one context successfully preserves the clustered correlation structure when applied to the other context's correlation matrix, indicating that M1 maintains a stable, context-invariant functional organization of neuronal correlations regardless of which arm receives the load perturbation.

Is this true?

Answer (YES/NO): NO